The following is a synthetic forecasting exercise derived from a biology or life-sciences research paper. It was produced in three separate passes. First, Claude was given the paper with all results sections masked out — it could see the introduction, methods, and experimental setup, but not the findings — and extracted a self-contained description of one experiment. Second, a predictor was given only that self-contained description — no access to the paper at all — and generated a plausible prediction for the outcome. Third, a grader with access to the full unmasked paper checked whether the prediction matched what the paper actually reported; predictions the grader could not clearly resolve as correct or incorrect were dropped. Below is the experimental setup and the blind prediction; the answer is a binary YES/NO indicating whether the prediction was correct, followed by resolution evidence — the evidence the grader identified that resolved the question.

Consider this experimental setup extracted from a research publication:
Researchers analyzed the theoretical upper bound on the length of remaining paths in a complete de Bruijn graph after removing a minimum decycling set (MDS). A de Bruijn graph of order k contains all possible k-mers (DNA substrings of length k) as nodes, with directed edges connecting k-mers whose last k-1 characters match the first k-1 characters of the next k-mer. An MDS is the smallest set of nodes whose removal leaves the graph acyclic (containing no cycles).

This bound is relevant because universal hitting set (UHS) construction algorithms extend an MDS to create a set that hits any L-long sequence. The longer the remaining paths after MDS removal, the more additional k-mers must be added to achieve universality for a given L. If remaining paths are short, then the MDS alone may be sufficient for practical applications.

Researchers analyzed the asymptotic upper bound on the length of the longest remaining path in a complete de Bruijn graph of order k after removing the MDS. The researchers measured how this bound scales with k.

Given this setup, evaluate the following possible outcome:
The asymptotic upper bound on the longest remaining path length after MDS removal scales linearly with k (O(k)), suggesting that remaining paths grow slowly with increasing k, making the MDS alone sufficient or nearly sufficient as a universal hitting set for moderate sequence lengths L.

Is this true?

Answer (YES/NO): NO